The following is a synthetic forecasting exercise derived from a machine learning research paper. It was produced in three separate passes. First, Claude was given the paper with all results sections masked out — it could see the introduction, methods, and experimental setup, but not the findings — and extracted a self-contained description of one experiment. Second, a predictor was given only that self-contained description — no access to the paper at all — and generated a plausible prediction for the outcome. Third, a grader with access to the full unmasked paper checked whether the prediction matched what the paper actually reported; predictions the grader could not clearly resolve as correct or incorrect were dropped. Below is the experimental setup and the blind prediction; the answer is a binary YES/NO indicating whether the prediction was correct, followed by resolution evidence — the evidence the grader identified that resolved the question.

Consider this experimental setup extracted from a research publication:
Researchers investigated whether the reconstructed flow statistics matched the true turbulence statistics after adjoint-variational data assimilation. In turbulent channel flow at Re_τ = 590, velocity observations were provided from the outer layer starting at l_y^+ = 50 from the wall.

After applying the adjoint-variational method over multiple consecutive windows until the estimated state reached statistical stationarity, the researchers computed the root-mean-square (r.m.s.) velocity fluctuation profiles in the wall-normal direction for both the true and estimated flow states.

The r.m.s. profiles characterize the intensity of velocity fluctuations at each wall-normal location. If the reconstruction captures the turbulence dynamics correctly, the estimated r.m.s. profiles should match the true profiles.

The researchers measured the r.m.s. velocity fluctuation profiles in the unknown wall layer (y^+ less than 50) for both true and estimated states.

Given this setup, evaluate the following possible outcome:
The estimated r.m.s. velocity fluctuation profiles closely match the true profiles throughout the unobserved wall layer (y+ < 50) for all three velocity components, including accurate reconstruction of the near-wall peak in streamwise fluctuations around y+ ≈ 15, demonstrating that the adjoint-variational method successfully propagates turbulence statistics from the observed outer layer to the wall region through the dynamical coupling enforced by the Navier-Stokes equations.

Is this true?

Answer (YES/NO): YES